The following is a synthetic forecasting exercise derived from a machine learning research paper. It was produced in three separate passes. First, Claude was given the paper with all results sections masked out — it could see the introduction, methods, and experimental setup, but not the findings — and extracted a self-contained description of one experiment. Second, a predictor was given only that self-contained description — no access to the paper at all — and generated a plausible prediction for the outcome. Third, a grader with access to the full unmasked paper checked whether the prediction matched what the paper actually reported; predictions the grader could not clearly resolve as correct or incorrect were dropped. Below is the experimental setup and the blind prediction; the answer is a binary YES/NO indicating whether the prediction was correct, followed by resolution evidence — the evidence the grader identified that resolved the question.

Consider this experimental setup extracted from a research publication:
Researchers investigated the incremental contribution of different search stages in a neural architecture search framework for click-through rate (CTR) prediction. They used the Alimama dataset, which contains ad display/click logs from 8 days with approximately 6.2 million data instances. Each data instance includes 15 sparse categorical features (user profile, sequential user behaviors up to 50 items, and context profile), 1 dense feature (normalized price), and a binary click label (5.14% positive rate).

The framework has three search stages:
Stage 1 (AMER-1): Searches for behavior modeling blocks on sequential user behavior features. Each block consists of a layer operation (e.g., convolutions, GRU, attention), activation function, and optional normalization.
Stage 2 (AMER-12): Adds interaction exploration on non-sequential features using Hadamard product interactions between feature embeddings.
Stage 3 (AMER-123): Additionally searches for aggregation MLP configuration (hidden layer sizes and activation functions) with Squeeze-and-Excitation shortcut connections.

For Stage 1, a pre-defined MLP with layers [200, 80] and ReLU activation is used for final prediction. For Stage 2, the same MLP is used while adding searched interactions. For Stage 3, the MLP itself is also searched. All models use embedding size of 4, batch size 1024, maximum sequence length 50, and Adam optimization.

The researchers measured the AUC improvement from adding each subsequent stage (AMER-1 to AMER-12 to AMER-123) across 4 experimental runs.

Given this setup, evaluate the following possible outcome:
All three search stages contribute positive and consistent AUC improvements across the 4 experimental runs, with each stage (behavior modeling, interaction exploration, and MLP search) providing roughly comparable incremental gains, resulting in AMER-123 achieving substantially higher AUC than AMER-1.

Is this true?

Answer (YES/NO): NO